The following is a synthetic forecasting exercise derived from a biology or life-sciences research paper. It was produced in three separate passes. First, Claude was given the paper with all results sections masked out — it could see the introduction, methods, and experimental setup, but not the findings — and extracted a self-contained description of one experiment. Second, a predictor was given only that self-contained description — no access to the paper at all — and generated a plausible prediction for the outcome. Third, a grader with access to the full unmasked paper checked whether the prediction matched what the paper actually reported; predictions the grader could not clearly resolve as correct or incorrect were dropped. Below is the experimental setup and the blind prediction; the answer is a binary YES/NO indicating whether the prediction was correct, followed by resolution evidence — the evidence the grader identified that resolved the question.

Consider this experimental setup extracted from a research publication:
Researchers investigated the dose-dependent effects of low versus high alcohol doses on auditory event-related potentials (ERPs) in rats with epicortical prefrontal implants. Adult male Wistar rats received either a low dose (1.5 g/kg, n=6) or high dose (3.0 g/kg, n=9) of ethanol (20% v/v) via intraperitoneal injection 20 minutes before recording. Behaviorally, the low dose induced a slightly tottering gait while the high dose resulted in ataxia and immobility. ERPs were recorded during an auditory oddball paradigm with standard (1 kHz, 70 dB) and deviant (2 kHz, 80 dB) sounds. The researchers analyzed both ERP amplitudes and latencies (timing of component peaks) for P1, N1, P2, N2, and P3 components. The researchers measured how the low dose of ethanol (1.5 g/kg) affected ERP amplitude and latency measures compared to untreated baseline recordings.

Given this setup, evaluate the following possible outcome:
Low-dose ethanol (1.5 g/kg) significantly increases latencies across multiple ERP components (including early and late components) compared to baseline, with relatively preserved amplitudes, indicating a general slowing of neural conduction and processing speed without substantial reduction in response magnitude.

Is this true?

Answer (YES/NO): NO